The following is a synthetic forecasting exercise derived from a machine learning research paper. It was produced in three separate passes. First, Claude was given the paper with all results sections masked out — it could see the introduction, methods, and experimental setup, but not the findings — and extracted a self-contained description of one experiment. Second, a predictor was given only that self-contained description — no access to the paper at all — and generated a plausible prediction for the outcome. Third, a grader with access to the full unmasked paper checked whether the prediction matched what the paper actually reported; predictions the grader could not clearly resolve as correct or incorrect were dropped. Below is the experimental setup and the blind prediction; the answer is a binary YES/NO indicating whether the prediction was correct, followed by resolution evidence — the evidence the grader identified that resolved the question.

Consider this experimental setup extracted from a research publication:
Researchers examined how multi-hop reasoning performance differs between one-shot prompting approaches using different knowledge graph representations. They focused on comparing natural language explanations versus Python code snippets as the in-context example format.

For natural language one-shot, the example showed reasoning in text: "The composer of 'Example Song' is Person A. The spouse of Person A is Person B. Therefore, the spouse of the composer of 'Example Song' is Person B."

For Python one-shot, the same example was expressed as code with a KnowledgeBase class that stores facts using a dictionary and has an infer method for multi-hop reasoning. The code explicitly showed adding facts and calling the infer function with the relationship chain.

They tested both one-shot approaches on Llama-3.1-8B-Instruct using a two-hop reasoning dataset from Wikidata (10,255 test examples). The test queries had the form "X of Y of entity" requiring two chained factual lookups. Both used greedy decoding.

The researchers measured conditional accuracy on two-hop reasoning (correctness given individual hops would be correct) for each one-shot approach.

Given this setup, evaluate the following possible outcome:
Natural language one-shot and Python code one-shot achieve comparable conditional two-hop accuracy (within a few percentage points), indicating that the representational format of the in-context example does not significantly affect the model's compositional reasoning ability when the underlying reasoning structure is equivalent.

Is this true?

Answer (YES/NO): NO